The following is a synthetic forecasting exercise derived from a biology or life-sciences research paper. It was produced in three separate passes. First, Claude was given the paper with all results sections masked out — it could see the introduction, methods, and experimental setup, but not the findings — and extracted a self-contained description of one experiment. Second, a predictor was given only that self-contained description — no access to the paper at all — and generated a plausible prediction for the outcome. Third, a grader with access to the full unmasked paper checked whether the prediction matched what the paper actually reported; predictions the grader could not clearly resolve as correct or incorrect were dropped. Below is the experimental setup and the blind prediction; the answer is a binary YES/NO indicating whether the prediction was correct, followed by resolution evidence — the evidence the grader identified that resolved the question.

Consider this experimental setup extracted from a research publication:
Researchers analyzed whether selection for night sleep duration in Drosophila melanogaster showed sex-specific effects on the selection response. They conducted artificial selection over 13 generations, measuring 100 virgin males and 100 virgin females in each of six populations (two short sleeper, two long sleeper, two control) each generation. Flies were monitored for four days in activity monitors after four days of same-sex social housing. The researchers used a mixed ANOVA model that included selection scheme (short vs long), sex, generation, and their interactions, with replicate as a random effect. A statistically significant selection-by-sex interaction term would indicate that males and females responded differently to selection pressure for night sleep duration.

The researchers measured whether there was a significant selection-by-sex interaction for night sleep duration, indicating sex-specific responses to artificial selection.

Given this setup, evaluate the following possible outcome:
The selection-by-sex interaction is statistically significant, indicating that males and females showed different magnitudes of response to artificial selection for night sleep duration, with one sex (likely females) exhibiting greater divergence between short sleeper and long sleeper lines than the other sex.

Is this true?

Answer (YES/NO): NO